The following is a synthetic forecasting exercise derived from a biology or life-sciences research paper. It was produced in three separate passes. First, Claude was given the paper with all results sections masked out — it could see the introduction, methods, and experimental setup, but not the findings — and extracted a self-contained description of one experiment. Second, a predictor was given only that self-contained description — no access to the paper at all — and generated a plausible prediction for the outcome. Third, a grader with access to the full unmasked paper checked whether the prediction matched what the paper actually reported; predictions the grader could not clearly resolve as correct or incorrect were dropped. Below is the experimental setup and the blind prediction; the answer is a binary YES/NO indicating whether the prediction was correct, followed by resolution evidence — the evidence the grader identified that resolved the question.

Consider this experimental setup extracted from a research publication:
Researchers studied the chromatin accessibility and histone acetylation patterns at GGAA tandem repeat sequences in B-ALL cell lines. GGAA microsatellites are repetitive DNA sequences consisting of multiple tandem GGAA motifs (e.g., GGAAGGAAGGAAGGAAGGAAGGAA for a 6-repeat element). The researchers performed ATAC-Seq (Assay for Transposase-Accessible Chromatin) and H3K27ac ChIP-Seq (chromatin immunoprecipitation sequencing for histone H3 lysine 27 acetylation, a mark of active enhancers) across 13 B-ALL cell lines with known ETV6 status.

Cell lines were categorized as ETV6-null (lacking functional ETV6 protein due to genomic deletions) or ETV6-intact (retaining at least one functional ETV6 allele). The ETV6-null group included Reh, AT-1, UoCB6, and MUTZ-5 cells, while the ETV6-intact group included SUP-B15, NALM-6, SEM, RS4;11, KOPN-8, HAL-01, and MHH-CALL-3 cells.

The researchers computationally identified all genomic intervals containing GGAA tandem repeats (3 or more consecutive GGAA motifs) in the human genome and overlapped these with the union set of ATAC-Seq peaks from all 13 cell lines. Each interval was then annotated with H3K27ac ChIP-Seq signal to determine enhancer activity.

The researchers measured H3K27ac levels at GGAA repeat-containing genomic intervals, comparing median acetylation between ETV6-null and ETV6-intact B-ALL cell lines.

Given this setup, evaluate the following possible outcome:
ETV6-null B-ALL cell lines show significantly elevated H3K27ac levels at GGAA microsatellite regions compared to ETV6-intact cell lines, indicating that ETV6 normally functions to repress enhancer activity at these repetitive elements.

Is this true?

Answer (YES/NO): YES